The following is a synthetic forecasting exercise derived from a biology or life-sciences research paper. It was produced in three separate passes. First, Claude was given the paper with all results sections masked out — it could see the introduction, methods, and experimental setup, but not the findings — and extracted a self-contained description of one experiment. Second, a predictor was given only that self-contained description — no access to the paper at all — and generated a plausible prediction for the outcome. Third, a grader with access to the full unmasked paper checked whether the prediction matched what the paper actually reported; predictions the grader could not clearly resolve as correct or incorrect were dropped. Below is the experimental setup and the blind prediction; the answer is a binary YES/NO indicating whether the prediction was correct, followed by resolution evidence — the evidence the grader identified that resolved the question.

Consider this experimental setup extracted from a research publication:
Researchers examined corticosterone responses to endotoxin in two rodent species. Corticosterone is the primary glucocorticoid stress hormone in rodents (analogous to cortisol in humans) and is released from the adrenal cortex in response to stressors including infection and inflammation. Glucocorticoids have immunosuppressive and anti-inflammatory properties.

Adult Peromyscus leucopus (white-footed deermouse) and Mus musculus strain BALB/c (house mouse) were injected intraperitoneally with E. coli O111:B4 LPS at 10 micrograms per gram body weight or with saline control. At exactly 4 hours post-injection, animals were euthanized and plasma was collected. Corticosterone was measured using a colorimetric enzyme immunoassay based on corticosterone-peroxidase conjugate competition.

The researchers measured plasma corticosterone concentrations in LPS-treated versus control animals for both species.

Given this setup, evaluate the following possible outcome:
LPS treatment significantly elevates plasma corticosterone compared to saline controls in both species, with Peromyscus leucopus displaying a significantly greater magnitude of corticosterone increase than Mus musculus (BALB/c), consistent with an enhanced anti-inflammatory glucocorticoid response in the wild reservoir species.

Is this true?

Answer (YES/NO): NO